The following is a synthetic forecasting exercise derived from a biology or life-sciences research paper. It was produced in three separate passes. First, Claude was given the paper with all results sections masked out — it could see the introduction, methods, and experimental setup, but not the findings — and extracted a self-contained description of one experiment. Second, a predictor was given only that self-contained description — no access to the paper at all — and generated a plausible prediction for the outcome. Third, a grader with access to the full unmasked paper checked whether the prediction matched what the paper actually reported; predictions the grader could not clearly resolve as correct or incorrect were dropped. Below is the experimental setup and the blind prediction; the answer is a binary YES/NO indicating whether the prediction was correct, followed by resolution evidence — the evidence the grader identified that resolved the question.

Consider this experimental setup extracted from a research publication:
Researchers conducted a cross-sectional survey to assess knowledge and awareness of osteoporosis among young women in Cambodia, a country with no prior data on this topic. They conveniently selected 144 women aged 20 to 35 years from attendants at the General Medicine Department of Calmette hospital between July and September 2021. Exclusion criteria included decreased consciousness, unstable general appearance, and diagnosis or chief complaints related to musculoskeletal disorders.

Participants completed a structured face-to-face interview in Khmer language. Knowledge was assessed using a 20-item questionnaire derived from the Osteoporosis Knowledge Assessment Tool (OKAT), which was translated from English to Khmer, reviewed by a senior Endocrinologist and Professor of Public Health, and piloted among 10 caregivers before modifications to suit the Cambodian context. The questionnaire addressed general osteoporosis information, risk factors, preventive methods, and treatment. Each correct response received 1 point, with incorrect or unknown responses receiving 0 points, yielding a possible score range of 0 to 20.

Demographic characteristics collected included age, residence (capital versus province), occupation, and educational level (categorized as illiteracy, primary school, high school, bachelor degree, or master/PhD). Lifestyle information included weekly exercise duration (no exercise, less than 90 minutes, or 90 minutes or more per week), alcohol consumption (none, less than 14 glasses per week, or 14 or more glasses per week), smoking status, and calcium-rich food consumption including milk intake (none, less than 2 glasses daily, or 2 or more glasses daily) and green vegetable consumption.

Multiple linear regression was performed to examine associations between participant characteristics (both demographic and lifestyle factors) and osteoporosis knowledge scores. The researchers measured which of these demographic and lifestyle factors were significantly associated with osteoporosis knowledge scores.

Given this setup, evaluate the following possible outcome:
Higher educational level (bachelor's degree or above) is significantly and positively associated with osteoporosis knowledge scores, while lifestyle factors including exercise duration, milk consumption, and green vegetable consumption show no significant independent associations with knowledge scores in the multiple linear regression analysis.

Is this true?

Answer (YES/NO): NO